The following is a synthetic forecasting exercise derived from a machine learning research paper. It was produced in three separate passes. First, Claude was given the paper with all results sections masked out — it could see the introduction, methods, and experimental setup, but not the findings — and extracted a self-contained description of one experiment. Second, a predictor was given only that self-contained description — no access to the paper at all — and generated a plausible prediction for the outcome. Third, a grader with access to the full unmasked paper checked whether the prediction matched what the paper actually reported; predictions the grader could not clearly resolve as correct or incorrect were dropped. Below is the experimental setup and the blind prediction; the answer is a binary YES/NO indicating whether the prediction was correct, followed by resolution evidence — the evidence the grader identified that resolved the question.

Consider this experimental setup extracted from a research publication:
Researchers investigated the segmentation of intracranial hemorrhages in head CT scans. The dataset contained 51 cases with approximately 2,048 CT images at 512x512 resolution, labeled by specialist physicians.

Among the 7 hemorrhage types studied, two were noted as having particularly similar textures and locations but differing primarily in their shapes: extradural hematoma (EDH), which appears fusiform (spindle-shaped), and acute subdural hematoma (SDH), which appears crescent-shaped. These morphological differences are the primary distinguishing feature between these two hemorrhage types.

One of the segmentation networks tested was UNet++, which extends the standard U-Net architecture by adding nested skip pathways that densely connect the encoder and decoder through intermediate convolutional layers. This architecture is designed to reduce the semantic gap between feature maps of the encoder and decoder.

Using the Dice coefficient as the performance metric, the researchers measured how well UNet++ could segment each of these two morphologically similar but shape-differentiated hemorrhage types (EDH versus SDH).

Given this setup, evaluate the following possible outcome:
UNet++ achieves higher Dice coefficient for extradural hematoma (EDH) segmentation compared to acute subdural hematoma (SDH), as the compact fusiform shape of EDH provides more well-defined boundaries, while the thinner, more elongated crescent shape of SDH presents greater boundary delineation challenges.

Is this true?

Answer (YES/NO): NO